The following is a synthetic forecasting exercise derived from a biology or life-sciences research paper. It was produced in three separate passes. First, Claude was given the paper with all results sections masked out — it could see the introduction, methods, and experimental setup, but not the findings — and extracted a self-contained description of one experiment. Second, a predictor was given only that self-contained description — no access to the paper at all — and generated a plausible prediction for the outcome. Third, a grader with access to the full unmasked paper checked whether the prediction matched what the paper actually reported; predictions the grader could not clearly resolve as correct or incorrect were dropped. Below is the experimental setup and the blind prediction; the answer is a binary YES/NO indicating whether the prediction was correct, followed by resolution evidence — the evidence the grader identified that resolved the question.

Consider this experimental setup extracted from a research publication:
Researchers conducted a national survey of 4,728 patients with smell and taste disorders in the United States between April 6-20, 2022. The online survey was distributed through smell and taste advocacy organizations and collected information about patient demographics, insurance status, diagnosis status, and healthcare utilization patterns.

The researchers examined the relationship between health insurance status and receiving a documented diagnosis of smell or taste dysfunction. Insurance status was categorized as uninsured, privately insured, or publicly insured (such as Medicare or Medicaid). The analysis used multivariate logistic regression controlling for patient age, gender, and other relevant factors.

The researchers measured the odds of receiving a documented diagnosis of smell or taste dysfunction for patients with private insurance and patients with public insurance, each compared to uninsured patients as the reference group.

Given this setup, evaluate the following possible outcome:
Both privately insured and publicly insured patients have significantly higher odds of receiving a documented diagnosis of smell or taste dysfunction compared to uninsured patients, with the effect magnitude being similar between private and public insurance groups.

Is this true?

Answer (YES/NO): NO